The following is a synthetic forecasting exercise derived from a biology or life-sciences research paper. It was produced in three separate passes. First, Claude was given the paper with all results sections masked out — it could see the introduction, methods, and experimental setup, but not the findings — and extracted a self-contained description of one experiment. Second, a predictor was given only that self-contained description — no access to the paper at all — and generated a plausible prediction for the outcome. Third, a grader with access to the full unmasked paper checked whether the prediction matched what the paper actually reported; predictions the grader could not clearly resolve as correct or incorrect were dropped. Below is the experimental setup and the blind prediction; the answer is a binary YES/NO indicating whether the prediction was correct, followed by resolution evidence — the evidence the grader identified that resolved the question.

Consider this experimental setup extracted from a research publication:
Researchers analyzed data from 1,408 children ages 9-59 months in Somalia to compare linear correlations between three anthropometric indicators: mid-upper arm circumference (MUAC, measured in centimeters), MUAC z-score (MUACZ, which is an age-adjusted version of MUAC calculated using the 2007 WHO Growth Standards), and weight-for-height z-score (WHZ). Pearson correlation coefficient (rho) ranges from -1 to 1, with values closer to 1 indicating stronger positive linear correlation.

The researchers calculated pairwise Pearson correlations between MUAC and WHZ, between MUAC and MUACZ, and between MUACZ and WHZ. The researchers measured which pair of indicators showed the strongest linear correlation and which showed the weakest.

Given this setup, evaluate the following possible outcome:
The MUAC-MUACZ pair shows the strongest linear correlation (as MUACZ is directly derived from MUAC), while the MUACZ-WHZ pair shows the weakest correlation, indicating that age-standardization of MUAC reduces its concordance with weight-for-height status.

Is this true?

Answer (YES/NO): NO